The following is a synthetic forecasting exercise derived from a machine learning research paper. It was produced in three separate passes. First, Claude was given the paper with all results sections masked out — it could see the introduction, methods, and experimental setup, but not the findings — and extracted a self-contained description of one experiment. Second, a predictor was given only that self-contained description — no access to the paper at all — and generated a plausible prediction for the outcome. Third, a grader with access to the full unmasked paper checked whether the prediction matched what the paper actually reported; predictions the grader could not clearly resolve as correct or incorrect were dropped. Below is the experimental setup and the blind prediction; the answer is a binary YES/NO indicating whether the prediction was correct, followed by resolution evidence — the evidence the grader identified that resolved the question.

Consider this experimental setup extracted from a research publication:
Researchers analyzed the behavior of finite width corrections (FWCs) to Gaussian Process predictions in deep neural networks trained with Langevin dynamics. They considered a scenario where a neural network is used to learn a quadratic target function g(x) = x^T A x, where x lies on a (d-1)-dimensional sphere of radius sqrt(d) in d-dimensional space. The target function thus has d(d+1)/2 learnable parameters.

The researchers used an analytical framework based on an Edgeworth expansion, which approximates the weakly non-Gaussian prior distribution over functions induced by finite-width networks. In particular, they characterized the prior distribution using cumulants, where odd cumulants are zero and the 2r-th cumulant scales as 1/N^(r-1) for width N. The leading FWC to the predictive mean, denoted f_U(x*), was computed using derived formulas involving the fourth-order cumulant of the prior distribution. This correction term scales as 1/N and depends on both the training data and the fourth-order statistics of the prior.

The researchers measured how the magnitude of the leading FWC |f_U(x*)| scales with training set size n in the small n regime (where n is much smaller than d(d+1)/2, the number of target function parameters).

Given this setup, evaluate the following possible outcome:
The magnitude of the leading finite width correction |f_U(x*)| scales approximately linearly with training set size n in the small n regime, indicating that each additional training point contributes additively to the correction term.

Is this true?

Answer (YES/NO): YES